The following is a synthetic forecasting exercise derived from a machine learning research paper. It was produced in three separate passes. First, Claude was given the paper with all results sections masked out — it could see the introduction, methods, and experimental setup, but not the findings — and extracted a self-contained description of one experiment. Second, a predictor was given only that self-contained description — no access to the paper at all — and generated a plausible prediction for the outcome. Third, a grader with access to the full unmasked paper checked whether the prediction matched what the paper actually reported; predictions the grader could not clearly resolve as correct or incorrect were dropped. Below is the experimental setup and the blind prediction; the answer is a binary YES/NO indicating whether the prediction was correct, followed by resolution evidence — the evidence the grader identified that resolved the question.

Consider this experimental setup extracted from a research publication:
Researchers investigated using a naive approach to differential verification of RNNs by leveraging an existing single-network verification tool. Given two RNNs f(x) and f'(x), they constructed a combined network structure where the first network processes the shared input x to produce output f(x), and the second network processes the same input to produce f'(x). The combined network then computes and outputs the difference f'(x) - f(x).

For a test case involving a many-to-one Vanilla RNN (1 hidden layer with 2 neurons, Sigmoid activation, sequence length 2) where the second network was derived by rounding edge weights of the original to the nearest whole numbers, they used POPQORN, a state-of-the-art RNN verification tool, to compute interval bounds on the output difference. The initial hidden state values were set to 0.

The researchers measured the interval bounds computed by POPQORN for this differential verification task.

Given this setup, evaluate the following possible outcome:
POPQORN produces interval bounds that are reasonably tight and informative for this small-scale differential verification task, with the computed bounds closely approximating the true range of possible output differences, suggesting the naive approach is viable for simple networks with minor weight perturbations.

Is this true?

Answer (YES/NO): NO